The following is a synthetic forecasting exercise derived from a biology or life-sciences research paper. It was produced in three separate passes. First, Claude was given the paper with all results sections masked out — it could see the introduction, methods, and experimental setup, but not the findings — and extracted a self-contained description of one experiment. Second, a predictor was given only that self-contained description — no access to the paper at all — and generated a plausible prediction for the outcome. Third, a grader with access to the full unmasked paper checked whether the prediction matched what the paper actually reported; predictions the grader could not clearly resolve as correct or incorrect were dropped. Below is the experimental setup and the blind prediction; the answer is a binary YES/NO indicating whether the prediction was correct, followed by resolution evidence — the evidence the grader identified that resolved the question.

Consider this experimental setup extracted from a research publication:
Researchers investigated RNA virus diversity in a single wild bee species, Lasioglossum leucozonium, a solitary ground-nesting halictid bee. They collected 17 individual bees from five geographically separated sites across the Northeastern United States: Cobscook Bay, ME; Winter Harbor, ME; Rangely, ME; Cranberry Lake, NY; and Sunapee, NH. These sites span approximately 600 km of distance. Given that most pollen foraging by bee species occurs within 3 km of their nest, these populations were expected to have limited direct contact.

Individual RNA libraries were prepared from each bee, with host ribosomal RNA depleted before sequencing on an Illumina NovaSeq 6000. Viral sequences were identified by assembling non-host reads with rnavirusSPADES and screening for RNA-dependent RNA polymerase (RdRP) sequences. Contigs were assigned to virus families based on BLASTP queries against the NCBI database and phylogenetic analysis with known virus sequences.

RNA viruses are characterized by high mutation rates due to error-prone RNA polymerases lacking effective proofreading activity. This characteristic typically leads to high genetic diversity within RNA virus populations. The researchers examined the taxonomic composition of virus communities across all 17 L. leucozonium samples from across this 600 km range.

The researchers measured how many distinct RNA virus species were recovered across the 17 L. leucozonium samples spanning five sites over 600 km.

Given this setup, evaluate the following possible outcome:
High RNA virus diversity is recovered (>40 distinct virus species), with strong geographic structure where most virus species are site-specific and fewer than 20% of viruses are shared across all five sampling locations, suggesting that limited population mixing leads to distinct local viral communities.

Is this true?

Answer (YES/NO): NO